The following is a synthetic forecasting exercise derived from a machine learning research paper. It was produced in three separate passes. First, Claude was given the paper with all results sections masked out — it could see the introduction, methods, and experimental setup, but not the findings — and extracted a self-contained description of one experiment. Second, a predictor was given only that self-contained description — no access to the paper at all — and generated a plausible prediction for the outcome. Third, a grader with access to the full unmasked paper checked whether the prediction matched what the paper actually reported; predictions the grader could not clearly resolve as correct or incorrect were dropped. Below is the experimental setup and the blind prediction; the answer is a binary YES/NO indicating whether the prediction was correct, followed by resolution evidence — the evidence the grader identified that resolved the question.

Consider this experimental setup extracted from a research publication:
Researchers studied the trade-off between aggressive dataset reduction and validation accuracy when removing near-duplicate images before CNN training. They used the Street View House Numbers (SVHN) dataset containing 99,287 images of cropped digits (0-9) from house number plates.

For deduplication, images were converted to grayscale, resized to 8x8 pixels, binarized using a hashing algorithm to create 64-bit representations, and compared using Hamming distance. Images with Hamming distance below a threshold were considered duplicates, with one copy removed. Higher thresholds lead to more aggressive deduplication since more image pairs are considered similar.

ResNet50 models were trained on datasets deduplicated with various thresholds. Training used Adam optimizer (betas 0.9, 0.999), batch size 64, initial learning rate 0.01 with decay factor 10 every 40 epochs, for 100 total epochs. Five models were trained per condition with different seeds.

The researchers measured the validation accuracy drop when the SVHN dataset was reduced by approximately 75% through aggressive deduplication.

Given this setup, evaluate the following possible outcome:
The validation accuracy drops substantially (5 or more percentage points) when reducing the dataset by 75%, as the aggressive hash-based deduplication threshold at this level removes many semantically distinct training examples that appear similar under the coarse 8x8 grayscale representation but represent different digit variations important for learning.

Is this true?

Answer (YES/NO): NO